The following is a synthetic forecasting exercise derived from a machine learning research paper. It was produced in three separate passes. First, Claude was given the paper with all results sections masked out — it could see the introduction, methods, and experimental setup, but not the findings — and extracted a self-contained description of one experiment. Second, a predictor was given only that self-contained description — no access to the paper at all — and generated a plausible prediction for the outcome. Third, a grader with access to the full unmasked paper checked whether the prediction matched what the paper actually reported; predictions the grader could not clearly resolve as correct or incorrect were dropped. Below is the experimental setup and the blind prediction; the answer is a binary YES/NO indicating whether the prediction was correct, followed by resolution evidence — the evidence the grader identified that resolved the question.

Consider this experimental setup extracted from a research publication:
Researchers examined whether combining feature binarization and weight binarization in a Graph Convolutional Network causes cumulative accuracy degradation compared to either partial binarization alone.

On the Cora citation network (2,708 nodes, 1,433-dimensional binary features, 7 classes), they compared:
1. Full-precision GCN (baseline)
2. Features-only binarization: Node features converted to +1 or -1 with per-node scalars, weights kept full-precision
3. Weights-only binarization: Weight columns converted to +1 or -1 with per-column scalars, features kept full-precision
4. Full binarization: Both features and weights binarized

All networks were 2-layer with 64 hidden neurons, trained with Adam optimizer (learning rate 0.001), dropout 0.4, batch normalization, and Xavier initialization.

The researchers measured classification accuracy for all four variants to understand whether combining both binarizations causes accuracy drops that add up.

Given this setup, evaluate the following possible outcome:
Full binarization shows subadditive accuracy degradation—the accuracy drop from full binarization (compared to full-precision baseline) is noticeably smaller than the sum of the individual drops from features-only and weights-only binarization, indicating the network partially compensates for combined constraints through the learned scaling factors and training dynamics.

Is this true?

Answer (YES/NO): YES